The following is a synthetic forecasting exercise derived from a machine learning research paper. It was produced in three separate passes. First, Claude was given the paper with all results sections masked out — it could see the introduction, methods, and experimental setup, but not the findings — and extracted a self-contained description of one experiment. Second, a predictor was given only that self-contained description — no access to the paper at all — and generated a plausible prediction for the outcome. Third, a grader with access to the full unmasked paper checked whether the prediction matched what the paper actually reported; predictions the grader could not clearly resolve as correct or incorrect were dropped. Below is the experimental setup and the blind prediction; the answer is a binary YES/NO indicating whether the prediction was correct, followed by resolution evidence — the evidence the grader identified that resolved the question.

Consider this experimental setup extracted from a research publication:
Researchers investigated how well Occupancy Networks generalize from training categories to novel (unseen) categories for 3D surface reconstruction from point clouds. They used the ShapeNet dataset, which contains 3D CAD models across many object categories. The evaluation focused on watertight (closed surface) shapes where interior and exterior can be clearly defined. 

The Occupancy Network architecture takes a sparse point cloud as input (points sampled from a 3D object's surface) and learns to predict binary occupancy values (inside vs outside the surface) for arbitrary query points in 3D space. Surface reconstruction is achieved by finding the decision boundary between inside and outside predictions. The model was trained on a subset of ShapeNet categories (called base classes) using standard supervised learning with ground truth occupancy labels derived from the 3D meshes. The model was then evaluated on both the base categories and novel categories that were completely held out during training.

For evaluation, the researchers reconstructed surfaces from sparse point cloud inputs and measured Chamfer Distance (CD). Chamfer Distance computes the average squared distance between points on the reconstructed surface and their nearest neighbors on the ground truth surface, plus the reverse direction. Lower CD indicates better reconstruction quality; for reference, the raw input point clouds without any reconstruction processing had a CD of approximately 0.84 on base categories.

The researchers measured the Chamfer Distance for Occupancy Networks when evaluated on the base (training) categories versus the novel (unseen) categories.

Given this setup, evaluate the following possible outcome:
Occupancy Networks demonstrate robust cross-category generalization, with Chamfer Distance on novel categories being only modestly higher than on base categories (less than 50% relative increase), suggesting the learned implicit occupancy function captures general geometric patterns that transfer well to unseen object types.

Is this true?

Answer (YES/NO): NO